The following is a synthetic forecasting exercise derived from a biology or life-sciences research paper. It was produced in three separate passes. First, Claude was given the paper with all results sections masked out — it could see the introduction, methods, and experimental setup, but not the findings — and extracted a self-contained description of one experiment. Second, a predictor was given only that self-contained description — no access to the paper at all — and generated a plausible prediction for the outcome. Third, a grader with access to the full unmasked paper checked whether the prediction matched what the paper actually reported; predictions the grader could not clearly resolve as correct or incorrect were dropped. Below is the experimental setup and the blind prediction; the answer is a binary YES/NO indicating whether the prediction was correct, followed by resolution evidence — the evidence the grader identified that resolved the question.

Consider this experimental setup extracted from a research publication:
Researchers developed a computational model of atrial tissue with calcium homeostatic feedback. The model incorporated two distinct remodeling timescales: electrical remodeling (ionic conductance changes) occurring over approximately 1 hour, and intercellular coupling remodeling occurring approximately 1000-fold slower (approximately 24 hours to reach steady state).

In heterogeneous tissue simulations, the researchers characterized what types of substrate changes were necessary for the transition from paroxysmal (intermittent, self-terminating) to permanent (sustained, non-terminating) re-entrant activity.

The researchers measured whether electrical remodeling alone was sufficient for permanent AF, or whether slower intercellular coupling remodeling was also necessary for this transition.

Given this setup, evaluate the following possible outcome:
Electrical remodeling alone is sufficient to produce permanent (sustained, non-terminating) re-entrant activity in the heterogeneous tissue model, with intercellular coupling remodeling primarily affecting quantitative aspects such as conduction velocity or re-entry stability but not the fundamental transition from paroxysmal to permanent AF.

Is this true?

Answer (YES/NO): NO